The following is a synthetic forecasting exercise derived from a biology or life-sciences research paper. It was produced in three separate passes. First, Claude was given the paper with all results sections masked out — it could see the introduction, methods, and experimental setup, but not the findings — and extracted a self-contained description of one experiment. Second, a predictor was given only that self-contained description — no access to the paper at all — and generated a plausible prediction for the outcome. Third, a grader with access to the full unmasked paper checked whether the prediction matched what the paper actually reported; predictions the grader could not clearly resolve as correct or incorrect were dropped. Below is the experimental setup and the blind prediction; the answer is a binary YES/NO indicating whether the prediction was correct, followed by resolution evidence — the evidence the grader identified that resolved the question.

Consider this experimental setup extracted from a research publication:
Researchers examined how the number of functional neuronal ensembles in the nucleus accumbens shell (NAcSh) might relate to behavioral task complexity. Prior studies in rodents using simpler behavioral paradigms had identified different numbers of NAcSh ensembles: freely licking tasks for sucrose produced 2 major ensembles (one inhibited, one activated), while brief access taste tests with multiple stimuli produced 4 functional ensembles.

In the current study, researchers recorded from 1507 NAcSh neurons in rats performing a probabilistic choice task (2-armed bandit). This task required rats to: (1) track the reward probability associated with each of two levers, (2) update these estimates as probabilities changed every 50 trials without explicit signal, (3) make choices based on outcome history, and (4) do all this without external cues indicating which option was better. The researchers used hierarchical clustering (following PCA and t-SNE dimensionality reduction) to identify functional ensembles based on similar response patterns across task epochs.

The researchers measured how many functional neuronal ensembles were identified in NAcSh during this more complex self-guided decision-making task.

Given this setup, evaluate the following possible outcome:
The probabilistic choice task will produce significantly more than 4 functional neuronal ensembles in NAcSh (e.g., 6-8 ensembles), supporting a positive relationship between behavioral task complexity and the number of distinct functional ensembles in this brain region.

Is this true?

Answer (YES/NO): YES